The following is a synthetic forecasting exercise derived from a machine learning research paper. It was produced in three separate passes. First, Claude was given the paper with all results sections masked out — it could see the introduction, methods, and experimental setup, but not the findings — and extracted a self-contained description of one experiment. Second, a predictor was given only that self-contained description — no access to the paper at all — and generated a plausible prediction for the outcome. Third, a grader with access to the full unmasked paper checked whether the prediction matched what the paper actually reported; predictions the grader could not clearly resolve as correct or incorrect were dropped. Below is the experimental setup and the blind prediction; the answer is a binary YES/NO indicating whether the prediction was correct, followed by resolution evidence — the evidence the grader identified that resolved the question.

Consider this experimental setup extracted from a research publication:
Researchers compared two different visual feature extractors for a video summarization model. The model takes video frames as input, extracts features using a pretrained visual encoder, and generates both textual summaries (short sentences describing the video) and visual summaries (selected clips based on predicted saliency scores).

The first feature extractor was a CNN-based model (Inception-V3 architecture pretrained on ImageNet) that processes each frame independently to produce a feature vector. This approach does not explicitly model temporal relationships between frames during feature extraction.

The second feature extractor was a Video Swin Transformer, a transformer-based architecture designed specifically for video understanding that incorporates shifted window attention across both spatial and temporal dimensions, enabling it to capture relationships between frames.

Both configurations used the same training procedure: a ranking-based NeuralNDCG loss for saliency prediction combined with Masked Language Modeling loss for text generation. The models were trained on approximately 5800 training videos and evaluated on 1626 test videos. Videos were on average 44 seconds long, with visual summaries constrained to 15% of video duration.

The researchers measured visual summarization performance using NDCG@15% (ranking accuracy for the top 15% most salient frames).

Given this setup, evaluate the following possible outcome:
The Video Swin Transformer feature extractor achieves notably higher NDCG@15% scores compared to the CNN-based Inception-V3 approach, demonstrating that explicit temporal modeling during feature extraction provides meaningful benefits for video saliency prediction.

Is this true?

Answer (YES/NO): YES